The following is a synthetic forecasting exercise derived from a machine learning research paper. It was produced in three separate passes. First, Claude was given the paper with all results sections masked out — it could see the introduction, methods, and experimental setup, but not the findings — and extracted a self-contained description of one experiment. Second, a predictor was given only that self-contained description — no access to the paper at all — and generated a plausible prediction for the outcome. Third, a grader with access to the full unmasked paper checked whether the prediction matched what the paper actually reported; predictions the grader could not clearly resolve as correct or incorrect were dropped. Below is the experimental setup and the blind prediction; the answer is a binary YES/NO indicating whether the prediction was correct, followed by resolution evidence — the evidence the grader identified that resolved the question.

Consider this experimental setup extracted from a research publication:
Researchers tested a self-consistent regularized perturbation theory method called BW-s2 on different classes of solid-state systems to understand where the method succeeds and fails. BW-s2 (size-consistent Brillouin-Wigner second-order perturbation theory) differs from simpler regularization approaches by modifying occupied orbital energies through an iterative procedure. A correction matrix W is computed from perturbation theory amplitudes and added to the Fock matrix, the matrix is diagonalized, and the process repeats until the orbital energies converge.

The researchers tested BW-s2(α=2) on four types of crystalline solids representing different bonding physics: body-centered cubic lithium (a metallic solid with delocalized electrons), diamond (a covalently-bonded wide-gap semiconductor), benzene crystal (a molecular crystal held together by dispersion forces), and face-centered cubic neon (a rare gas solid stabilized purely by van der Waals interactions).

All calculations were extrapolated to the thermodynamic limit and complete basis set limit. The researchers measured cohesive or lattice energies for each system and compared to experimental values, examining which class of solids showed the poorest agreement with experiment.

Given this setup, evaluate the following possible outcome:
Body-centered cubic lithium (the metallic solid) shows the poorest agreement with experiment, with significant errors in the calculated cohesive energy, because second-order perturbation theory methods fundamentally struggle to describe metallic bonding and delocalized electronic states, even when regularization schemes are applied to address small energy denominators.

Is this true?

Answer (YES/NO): NO